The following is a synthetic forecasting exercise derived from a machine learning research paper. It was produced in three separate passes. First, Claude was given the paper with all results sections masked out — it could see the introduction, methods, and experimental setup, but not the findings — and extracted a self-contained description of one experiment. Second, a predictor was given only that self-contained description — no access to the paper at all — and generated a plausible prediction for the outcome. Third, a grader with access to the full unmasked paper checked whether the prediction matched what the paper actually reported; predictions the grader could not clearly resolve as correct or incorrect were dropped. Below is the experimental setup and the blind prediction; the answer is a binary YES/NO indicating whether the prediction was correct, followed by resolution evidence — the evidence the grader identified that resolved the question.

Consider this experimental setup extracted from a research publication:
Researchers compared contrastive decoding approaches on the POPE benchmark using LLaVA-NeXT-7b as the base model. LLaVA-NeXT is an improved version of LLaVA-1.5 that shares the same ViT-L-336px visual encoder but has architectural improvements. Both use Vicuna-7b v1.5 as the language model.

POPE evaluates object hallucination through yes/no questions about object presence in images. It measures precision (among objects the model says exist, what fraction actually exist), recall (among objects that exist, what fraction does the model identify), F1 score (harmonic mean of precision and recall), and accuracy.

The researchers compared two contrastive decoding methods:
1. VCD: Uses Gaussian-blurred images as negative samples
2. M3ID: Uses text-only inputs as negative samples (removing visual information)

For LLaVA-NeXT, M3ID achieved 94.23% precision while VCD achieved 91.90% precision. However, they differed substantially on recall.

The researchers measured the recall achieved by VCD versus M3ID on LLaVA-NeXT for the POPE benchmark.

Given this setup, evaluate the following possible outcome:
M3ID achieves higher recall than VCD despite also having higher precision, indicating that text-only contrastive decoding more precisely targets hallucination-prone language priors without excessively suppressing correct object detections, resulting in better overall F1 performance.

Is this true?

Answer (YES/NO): NO